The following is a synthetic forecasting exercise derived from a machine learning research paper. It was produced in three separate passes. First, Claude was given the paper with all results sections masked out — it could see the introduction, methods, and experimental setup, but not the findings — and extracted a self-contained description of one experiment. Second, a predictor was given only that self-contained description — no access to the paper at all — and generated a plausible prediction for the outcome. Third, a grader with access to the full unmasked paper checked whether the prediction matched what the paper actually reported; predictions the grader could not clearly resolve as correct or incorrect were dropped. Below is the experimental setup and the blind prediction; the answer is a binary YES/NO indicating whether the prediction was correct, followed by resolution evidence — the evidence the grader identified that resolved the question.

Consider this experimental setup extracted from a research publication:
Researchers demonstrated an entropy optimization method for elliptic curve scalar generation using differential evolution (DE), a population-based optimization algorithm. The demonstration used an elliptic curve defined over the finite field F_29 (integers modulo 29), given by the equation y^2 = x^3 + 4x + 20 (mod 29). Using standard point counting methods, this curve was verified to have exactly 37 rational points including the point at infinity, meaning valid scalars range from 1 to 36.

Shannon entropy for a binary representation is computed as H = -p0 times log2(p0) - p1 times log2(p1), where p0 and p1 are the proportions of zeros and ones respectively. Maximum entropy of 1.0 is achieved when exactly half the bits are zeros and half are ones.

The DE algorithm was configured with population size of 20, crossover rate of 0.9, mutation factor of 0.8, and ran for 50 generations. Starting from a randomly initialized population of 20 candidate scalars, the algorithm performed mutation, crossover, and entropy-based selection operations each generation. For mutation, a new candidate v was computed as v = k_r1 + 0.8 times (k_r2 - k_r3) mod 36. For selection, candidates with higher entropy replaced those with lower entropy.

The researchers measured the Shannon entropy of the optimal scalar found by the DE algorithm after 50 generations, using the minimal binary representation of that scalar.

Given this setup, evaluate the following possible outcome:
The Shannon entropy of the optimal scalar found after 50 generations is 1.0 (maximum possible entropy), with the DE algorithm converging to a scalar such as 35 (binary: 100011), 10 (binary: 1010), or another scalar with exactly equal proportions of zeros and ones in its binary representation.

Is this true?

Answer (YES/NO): NO